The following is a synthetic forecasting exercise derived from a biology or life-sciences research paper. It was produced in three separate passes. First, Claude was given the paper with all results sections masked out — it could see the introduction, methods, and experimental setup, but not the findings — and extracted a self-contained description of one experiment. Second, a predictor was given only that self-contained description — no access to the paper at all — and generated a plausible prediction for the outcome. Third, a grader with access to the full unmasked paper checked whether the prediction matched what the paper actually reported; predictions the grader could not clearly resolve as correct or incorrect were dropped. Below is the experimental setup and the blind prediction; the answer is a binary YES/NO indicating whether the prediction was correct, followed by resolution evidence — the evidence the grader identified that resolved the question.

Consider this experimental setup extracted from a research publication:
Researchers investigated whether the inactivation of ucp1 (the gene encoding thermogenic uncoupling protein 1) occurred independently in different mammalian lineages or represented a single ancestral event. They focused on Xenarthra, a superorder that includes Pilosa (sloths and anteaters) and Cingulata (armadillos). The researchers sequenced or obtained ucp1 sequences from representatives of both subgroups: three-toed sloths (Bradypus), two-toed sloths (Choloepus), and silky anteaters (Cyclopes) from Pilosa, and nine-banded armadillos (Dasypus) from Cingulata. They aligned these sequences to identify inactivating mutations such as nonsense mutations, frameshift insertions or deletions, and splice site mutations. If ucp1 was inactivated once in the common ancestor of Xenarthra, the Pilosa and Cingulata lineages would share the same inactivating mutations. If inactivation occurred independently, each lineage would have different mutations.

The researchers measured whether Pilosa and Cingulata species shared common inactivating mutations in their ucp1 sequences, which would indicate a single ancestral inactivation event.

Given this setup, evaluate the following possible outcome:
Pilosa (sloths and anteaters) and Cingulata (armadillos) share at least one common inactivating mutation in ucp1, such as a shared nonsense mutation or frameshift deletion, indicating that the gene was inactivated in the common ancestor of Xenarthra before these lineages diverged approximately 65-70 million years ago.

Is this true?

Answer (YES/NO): NO